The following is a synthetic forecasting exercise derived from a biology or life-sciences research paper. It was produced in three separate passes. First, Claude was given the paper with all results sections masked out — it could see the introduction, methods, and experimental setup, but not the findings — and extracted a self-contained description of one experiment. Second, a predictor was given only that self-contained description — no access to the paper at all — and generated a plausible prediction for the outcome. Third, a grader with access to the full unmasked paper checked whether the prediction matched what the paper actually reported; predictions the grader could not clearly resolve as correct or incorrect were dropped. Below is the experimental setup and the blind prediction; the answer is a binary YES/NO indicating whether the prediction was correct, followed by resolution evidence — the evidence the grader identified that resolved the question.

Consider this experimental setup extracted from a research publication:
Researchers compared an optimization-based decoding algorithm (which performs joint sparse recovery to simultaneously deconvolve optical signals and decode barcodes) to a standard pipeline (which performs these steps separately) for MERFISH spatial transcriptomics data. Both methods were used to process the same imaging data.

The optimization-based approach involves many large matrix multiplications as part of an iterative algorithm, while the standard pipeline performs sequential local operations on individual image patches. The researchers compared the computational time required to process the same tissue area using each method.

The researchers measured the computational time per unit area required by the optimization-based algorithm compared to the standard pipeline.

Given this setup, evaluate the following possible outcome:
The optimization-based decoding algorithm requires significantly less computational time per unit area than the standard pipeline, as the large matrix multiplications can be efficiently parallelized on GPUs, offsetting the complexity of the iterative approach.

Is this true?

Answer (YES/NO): NO